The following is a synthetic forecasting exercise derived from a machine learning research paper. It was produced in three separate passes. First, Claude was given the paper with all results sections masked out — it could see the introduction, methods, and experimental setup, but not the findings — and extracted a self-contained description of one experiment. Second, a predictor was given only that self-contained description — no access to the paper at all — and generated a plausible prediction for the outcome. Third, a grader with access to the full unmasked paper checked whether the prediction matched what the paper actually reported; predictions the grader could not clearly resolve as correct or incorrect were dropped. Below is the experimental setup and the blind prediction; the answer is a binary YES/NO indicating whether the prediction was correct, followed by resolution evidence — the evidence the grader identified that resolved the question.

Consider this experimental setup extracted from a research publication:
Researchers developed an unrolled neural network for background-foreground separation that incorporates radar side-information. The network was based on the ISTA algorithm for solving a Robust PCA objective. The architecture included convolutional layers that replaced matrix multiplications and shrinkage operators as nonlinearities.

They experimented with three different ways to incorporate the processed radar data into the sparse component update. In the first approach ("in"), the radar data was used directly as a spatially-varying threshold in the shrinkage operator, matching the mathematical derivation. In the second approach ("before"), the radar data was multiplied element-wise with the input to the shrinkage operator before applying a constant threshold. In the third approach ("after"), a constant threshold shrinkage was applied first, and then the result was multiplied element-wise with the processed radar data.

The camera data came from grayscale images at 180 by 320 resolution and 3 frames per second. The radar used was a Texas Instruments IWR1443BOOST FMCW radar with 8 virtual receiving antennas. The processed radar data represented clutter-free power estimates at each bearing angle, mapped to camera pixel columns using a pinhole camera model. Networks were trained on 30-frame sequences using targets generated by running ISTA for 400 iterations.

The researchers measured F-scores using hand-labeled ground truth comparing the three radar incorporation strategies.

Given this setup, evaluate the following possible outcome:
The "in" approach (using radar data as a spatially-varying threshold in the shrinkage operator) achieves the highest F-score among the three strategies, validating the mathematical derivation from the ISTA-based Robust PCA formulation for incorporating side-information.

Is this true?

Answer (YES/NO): NO